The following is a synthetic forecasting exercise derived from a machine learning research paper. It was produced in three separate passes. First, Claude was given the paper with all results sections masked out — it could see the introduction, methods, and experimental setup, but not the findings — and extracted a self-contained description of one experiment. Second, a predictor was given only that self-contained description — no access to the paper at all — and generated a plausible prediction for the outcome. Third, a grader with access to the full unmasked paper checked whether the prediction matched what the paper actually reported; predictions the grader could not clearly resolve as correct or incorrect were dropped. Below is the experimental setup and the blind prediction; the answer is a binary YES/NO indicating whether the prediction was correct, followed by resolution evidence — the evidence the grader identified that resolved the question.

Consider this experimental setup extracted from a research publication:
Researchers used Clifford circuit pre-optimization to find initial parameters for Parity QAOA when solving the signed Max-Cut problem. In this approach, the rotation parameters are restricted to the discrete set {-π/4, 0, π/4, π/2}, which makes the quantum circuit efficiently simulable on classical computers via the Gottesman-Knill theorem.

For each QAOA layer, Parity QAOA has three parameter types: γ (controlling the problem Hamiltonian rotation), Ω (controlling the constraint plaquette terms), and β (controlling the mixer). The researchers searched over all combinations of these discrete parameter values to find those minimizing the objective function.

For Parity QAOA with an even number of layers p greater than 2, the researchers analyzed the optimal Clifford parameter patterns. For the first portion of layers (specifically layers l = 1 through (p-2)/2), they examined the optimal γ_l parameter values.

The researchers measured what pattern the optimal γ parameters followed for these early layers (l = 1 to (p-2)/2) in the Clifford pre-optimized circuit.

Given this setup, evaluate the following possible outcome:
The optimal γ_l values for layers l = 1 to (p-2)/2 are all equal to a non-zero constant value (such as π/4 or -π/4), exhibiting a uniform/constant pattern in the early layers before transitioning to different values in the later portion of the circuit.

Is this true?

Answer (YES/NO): NO